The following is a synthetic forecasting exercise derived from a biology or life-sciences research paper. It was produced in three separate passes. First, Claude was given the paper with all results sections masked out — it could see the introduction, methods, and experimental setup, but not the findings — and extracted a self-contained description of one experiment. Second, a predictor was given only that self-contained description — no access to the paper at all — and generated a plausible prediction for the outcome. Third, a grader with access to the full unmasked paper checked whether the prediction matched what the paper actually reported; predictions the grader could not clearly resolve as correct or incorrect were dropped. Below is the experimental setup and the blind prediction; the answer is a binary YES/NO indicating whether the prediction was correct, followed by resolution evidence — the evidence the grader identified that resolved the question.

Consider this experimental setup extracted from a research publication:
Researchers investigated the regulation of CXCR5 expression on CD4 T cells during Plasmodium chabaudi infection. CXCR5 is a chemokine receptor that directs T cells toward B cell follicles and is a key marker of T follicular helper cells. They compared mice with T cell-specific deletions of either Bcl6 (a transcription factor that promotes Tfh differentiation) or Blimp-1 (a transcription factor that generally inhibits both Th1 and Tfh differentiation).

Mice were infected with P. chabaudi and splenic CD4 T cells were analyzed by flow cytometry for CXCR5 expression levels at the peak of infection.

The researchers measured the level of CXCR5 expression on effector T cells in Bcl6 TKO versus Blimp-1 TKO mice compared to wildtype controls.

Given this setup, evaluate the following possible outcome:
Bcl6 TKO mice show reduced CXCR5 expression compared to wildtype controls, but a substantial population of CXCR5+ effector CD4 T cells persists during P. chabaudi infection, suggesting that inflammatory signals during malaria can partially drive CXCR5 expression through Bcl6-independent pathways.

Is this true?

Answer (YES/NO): YES